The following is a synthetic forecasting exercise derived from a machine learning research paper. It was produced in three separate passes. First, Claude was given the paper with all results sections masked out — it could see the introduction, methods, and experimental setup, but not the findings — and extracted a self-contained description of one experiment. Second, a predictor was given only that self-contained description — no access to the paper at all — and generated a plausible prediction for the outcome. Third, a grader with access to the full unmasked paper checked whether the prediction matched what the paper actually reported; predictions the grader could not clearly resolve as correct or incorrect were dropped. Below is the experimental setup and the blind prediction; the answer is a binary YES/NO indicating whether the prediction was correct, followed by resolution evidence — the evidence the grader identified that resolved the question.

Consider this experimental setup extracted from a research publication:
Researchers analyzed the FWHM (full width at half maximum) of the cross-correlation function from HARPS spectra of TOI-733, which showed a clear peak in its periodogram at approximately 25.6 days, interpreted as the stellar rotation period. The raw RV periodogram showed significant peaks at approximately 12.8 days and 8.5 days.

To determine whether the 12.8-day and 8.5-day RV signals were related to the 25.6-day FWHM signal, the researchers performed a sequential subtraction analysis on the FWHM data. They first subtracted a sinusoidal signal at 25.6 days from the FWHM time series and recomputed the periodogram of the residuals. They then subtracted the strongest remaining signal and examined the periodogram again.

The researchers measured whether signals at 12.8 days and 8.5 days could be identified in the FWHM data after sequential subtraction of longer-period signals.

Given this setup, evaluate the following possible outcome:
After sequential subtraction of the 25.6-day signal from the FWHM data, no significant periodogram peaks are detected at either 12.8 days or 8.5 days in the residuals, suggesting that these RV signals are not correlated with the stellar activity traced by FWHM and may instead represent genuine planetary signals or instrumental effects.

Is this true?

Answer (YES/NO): NO